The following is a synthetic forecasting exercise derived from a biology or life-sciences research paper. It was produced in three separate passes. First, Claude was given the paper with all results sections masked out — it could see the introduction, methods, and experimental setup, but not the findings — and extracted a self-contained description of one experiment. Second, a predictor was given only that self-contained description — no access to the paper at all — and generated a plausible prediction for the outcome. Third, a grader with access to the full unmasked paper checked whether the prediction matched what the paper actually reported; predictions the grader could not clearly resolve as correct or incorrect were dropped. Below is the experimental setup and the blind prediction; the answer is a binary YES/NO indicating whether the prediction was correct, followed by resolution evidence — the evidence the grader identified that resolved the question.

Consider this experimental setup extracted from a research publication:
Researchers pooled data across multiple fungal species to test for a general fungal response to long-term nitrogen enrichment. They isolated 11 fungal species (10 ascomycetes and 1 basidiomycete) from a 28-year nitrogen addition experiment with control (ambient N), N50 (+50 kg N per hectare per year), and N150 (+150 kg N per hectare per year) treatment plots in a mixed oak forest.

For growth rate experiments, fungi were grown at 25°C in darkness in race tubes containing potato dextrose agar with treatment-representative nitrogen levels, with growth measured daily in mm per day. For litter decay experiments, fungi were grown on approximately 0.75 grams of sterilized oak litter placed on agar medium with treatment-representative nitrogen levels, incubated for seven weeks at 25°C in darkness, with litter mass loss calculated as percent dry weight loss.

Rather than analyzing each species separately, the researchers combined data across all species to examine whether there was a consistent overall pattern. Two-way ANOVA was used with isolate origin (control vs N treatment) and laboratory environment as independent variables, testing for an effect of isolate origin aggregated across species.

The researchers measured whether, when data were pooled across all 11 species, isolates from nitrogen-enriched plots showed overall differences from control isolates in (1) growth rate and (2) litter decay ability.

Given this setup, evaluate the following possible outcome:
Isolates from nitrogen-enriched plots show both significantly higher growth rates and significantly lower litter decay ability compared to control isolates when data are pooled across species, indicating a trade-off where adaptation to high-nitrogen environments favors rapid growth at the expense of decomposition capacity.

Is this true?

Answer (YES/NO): NO